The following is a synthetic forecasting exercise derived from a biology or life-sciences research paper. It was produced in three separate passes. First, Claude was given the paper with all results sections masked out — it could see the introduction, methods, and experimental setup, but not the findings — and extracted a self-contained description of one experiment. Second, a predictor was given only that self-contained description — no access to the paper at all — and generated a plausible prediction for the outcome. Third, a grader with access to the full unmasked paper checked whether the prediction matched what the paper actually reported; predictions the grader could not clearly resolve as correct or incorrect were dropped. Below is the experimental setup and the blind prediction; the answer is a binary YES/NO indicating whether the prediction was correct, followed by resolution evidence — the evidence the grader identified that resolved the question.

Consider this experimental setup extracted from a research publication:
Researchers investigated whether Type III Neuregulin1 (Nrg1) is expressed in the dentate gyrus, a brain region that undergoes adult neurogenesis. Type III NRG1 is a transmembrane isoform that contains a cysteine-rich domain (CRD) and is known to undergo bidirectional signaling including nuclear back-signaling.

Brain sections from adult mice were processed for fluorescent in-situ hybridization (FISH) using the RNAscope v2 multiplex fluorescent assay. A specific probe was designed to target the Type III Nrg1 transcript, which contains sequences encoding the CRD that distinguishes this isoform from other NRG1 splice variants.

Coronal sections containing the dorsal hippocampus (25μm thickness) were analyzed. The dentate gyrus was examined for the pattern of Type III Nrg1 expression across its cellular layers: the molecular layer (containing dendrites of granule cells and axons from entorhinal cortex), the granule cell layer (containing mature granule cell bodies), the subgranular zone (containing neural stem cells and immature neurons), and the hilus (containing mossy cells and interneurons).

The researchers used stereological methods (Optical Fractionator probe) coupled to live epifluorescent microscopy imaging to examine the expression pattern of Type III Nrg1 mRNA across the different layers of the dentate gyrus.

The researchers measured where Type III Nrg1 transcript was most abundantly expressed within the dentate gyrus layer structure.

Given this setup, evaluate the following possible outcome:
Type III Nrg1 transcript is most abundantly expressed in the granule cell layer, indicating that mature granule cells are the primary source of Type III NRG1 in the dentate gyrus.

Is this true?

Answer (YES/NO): NO